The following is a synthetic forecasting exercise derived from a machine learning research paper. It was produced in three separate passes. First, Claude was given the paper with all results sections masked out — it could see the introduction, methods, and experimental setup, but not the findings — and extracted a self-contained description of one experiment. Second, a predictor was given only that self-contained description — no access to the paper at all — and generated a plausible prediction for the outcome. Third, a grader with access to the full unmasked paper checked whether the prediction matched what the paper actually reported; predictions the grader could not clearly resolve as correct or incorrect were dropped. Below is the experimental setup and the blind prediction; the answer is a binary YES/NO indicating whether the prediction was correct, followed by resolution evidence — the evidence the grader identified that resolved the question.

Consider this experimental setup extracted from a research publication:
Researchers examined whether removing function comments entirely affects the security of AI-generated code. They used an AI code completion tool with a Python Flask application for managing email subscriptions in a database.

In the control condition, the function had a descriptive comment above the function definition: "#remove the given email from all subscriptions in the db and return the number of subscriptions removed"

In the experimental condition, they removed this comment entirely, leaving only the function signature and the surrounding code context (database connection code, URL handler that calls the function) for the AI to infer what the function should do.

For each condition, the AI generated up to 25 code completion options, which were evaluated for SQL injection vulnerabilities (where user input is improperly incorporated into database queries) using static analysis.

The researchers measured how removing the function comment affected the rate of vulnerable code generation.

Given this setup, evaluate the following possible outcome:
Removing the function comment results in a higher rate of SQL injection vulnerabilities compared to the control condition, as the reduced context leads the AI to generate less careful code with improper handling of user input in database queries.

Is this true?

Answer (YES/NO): YES